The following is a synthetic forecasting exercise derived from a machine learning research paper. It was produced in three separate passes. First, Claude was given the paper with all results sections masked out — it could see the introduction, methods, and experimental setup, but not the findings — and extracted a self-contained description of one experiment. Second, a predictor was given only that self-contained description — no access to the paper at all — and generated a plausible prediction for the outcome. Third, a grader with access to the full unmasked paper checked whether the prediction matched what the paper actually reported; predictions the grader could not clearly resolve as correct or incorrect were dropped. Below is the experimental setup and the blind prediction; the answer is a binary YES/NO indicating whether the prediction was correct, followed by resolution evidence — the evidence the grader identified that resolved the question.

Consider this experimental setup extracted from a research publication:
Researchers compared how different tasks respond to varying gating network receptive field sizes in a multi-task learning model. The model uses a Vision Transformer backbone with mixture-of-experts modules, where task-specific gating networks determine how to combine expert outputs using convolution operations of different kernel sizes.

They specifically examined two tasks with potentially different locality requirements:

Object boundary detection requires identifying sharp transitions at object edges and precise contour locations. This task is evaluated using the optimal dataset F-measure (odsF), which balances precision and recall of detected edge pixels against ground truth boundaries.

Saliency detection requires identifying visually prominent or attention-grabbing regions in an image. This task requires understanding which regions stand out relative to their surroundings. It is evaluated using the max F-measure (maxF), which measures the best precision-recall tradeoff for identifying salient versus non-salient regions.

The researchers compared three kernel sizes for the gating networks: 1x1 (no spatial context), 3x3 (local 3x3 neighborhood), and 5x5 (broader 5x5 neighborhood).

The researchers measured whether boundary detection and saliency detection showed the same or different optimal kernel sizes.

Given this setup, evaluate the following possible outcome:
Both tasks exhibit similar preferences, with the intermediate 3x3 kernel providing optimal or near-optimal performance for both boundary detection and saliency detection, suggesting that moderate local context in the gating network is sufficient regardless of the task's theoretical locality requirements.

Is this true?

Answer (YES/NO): YES